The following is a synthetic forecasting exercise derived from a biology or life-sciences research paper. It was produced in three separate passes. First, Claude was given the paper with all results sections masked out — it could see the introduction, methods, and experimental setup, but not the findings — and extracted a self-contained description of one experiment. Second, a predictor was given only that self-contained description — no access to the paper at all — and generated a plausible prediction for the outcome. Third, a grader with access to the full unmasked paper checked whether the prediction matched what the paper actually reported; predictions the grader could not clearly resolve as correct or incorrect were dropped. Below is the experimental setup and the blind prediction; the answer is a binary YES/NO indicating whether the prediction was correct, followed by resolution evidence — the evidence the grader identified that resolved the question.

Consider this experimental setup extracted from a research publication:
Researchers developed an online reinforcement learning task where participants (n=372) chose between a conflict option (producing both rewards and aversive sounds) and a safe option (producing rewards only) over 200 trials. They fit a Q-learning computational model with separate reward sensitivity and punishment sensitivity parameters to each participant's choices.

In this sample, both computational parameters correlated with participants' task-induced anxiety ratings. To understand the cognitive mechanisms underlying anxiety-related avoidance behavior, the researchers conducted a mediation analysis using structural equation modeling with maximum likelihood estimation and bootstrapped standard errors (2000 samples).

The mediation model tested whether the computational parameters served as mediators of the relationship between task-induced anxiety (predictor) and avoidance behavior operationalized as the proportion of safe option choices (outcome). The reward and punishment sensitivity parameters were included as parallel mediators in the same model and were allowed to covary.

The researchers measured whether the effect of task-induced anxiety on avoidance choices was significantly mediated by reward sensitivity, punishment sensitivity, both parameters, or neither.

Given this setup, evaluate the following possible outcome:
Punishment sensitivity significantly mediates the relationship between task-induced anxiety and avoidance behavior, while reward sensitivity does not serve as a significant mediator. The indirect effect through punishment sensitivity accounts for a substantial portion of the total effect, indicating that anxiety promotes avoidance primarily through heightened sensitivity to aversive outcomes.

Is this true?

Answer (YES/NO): NO